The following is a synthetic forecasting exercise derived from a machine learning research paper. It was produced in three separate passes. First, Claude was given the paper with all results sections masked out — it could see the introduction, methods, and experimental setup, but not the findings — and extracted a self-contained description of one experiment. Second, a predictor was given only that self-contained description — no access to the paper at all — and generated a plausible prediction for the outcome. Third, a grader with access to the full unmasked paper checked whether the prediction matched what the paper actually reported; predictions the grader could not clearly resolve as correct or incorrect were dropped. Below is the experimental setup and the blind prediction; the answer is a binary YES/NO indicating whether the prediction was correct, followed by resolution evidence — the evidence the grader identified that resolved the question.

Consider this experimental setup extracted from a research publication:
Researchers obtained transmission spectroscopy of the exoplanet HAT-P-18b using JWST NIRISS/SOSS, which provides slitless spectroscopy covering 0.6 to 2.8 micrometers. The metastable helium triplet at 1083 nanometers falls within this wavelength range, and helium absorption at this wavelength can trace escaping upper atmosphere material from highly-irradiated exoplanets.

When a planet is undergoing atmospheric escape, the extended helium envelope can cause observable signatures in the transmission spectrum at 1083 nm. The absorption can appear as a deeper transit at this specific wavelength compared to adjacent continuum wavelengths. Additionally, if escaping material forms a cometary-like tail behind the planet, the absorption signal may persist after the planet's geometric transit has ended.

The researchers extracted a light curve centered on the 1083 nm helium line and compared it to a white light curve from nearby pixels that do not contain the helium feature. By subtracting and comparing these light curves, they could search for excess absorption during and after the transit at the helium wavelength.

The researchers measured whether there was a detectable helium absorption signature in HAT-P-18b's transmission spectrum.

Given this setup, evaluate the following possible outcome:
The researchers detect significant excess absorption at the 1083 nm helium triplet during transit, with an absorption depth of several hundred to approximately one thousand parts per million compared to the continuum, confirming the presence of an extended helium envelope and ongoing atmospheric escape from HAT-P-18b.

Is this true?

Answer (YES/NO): YES